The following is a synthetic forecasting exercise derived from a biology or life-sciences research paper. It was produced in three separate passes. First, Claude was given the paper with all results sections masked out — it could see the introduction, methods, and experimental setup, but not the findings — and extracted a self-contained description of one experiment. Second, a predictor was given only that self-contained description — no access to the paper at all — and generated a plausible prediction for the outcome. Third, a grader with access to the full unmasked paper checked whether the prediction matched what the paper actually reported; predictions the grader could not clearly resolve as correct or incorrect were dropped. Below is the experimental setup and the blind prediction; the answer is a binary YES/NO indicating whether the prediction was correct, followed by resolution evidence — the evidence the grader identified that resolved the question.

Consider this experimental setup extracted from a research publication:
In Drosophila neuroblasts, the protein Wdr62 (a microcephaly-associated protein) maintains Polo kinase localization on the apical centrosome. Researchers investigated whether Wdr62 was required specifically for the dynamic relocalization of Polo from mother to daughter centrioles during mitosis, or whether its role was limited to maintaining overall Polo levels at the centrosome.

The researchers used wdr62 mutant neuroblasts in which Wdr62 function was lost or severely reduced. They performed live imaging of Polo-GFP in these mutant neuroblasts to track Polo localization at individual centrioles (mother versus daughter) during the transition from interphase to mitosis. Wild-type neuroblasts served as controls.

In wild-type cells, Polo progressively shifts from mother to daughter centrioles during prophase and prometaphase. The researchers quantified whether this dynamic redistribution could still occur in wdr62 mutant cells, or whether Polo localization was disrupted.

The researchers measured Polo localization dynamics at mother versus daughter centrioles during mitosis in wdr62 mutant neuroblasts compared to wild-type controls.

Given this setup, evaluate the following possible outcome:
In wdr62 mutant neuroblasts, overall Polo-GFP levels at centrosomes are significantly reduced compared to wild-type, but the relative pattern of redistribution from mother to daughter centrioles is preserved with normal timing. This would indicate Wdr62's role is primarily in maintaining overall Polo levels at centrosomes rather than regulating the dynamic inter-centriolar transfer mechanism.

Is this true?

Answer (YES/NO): NO